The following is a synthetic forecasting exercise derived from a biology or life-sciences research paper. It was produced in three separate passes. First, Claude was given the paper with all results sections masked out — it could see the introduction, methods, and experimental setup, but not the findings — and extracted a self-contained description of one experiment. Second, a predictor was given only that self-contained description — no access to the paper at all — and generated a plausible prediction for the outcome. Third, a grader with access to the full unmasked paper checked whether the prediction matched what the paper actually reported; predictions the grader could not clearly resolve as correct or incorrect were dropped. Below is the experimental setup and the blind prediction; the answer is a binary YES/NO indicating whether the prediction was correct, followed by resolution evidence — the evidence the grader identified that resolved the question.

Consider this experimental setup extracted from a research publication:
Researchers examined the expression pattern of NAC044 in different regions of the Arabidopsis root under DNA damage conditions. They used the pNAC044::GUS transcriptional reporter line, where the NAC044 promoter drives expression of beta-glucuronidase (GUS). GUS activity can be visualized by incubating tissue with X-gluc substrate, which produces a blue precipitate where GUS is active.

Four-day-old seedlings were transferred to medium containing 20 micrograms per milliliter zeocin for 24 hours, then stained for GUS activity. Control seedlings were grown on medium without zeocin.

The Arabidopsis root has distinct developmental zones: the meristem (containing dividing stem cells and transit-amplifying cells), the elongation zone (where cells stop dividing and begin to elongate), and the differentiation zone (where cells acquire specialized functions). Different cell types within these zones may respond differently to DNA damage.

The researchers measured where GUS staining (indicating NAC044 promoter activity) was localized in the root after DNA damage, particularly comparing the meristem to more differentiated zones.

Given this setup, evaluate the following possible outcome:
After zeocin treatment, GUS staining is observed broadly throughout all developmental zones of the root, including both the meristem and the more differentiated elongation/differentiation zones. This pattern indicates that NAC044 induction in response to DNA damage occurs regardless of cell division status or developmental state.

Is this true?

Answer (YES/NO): NO